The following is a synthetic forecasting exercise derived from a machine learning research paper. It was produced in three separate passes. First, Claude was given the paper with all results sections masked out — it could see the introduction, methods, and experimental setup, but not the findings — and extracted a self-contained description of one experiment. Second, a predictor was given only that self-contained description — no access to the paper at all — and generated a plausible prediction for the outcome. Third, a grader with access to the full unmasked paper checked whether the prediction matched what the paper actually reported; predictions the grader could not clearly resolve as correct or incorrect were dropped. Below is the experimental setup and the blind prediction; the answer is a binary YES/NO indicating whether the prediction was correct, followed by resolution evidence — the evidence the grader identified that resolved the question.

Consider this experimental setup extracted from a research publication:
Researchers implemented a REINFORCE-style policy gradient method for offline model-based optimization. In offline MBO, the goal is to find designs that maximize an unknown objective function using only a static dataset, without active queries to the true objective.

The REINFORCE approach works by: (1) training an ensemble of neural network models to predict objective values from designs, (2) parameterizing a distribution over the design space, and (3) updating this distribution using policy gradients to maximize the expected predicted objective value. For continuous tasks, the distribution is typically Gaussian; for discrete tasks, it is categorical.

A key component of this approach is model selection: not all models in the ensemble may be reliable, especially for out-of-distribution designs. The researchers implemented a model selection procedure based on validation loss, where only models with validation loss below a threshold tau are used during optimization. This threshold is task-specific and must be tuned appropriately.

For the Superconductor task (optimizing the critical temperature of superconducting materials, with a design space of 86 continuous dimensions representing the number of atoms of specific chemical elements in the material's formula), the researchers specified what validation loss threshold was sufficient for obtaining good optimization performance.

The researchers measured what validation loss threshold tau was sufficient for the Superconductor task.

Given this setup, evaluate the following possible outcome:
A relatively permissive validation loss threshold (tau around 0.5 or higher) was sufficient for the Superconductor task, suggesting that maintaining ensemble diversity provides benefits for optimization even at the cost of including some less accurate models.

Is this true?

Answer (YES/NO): NO